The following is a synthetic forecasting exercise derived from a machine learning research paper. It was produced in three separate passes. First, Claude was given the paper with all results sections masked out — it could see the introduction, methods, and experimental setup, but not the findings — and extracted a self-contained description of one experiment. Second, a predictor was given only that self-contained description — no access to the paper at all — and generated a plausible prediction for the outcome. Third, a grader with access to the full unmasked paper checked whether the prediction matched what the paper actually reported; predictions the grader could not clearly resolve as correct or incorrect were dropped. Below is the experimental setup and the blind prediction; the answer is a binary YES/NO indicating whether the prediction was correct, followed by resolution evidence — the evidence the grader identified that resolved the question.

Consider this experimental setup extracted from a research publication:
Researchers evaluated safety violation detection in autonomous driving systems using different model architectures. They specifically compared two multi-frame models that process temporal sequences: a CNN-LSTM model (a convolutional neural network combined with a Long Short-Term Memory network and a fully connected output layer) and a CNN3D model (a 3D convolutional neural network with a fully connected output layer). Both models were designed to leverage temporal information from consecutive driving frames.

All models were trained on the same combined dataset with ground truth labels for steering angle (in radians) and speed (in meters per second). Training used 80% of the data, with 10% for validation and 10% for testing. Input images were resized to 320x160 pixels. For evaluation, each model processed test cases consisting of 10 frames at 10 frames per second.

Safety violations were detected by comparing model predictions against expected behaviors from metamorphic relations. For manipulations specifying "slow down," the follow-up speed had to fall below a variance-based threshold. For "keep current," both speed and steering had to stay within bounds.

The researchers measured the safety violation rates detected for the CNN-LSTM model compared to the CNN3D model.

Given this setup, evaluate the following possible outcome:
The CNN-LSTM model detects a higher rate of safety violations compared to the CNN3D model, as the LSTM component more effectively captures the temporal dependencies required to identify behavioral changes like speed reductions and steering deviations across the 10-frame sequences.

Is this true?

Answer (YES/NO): NO